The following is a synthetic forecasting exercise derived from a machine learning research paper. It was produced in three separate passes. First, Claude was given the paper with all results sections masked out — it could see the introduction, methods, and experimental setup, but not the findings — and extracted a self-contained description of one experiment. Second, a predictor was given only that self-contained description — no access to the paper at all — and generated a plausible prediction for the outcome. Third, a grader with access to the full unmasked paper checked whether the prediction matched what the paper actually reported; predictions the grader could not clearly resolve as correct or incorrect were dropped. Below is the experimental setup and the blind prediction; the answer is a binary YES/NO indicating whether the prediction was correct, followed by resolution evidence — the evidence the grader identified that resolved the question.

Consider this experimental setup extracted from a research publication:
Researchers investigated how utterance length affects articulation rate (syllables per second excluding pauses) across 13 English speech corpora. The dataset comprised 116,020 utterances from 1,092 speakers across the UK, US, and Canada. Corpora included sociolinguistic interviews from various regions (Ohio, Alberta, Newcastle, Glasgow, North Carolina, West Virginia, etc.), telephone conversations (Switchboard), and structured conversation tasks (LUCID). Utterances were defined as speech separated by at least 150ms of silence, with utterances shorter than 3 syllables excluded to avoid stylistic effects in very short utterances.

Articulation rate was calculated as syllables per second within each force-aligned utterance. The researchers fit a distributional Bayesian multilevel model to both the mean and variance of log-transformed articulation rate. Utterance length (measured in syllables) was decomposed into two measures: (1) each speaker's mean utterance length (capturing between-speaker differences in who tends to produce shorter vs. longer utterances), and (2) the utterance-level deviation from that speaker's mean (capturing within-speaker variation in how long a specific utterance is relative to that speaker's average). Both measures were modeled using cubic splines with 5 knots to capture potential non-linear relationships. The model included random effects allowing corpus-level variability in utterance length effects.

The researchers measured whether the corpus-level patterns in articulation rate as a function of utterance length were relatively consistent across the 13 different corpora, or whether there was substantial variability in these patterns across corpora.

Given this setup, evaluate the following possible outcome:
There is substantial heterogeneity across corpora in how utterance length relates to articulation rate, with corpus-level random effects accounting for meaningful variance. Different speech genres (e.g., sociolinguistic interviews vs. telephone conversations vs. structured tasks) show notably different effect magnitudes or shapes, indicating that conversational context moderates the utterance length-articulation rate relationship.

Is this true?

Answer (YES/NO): NO